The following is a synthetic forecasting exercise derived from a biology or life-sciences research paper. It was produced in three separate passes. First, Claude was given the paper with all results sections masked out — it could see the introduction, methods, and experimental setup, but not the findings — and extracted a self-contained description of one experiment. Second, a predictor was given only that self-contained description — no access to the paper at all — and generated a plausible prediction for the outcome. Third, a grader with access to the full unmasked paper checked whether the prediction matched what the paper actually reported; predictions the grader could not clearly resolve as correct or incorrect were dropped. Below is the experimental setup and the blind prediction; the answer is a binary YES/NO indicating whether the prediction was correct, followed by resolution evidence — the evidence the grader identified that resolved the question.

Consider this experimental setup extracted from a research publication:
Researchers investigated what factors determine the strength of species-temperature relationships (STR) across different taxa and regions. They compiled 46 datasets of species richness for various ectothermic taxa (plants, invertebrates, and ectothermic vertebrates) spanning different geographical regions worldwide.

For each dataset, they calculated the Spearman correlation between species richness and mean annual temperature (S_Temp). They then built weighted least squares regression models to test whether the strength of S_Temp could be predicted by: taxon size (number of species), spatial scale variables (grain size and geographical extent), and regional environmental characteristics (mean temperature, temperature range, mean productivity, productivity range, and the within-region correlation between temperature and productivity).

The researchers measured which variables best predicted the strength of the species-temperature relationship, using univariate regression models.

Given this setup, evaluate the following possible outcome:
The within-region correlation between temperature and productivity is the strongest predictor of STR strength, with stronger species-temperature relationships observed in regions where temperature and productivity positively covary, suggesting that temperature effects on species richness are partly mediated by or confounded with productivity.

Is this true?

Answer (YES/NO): YES